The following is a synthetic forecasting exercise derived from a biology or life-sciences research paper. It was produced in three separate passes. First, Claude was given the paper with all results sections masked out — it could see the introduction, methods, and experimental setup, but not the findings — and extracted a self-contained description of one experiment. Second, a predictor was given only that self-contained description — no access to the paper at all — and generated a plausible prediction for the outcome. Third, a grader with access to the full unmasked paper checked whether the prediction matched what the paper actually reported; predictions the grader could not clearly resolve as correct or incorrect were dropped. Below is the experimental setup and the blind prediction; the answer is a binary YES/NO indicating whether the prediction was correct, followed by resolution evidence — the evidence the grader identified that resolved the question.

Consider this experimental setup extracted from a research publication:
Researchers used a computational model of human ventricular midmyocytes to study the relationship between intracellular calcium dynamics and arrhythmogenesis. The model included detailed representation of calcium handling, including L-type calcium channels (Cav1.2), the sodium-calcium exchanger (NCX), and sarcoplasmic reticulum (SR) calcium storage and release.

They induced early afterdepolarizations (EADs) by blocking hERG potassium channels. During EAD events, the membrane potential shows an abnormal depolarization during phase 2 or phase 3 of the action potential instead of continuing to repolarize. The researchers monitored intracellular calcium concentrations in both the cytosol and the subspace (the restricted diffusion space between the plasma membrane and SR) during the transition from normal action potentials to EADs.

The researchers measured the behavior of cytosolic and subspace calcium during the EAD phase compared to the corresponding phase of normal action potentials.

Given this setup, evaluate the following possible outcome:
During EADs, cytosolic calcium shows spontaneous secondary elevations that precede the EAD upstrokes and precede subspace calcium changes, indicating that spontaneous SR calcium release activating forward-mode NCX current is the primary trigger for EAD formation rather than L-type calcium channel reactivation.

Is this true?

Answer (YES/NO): NO